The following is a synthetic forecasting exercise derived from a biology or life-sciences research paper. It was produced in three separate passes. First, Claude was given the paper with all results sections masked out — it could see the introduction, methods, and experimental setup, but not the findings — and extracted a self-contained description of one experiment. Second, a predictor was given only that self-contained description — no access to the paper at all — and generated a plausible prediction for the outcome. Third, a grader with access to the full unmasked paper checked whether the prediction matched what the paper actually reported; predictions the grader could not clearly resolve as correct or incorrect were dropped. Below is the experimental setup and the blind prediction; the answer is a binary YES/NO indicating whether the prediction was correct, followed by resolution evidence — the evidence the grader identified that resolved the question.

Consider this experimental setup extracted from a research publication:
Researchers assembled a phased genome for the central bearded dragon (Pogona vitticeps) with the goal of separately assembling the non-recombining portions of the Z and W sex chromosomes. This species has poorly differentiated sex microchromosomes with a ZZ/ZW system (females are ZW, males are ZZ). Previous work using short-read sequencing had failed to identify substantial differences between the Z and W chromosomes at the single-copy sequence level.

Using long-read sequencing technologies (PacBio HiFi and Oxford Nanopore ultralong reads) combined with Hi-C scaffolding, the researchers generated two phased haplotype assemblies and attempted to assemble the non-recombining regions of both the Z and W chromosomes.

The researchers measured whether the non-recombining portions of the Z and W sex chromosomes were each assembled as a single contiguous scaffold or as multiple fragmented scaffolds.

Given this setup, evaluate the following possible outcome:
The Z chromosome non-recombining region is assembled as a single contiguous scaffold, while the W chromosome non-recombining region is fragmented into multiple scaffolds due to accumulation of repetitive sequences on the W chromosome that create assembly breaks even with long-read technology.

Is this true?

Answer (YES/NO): NO